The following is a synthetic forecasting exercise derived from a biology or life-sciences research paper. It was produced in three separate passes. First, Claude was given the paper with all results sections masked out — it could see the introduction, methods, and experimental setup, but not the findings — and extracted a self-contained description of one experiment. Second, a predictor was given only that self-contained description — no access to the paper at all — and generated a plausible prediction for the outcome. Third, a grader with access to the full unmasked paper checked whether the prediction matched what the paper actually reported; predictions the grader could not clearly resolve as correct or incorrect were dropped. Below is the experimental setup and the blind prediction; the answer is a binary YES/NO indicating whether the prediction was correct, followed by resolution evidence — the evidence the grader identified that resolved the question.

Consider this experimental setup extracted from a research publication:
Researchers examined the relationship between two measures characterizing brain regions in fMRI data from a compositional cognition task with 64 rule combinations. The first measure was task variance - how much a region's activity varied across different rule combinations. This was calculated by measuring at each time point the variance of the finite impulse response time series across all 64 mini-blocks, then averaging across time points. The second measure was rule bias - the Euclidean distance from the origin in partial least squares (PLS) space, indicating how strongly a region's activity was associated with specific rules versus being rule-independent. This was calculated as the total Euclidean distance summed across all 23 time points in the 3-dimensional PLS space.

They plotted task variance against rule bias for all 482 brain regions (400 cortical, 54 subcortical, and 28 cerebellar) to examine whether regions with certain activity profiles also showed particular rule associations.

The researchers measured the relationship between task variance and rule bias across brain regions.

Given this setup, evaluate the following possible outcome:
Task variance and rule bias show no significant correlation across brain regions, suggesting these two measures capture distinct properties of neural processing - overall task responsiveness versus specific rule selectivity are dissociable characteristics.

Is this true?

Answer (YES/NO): NO